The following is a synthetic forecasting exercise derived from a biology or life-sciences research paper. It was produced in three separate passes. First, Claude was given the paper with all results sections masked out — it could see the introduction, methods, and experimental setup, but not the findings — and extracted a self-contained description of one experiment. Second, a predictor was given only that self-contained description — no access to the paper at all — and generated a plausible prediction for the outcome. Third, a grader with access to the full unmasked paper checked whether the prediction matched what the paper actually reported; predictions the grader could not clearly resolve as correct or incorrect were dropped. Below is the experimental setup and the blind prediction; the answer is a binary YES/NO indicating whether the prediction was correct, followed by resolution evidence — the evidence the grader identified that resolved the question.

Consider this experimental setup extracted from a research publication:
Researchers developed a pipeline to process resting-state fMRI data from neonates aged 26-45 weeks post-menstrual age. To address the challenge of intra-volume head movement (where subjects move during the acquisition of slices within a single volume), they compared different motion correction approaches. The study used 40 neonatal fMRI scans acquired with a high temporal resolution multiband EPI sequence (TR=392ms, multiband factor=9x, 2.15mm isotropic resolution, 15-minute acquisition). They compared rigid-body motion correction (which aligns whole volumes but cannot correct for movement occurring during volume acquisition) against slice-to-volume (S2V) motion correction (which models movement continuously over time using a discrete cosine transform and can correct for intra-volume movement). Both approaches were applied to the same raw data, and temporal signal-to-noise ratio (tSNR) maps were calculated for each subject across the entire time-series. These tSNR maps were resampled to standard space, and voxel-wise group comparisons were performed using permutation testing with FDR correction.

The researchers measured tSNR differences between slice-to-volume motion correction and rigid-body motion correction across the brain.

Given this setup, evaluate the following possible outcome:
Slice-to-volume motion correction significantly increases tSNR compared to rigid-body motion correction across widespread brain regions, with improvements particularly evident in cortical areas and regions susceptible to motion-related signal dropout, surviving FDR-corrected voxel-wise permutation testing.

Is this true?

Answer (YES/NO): NO